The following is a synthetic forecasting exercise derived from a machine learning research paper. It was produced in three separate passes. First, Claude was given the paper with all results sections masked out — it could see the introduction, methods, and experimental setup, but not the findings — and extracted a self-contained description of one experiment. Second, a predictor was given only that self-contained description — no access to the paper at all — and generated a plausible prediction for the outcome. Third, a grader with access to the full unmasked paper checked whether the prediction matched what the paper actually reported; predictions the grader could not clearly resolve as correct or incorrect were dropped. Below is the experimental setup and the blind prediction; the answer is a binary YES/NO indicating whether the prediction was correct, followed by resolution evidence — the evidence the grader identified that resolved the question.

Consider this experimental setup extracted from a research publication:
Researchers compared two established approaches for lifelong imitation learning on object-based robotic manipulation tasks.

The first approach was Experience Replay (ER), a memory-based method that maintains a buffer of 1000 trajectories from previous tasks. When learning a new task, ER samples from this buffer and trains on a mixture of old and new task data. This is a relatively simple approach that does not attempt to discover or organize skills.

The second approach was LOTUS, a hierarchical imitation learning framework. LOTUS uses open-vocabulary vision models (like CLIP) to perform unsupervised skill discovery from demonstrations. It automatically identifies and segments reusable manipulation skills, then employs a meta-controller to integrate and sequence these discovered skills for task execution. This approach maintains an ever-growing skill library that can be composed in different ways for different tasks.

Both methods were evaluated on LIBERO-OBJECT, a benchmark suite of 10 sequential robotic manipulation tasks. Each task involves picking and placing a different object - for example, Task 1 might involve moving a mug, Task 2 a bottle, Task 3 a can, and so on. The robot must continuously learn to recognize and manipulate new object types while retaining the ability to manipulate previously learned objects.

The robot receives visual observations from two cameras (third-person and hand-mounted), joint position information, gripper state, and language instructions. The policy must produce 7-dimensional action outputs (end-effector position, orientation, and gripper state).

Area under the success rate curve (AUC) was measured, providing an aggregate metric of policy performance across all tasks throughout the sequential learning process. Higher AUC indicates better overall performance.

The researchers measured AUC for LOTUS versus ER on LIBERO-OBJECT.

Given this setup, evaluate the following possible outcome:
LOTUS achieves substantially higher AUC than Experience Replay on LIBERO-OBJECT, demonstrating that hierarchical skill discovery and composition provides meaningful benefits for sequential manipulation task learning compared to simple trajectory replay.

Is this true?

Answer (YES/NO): YES